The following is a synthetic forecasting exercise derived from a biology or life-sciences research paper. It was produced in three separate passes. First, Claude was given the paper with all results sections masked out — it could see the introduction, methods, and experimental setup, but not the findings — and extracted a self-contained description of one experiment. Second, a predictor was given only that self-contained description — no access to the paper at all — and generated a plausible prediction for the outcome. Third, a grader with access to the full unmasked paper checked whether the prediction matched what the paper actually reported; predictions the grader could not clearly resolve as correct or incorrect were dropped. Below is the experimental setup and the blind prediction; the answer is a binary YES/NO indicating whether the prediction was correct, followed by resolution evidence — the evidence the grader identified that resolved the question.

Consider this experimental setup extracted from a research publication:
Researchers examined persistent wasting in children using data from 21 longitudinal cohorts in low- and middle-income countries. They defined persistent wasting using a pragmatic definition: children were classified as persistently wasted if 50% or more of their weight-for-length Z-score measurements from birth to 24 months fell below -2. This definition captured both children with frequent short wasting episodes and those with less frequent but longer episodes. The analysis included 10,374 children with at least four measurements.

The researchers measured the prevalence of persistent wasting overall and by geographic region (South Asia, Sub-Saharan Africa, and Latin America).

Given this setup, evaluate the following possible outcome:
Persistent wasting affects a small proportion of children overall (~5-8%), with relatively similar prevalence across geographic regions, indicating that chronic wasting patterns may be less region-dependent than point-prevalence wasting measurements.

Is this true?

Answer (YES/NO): NO